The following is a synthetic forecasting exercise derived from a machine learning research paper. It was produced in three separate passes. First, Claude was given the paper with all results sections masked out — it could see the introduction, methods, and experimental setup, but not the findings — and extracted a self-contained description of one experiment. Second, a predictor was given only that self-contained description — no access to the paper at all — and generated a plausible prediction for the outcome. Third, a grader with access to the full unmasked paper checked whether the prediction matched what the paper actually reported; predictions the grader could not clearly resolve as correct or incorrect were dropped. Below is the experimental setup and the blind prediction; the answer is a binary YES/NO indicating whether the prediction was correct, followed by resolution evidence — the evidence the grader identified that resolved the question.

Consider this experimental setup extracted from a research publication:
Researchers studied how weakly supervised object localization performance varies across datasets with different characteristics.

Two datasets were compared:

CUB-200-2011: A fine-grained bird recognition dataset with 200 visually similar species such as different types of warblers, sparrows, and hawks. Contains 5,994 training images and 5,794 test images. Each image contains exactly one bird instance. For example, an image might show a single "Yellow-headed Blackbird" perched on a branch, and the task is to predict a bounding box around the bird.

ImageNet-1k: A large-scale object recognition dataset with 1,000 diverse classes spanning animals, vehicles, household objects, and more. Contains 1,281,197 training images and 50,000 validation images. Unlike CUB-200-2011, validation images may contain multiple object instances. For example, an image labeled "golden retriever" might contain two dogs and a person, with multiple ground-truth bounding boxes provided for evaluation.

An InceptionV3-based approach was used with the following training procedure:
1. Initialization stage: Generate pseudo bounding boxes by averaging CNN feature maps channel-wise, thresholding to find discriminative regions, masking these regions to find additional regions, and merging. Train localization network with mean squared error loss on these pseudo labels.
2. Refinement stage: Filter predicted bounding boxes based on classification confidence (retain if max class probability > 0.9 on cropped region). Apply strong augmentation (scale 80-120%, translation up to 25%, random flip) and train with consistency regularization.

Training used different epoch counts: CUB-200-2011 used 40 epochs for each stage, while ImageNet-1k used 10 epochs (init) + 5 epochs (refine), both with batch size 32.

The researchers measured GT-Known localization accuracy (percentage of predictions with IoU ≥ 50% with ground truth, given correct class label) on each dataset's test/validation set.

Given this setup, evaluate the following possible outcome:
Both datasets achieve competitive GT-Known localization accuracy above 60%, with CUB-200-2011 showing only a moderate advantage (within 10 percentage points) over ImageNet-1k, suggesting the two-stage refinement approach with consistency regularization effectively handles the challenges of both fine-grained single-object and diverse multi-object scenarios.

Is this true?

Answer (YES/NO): NO